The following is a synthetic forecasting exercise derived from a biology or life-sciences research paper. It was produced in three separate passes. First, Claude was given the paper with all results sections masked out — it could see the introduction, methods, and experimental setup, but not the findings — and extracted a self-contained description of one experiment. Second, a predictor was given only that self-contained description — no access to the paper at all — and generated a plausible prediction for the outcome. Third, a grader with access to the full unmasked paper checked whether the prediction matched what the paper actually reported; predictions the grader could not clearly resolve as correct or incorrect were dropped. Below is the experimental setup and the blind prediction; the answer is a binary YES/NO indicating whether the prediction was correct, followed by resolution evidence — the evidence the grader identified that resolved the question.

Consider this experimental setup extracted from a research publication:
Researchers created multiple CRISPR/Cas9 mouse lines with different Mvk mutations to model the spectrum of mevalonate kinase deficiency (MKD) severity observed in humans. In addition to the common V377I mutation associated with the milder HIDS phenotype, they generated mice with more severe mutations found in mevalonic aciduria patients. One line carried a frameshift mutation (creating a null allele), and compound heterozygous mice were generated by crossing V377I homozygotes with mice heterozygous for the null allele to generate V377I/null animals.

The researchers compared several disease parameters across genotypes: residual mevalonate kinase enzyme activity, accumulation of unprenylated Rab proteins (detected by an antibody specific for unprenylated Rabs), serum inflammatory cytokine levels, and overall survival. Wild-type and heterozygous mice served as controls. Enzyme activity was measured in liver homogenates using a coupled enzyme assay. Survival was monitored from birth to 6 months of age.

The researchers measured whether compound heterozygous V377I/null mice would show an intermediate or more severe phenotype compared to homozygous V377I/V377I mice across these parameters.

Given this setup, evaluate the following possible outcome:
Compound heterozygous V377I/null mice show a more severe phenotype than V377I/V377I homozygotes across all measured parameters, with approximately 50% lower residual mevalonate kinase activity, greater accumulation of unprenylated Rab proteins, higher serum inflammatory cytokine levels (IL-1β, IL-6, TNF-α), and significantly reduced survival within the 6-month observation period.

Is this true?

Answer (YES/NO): NO